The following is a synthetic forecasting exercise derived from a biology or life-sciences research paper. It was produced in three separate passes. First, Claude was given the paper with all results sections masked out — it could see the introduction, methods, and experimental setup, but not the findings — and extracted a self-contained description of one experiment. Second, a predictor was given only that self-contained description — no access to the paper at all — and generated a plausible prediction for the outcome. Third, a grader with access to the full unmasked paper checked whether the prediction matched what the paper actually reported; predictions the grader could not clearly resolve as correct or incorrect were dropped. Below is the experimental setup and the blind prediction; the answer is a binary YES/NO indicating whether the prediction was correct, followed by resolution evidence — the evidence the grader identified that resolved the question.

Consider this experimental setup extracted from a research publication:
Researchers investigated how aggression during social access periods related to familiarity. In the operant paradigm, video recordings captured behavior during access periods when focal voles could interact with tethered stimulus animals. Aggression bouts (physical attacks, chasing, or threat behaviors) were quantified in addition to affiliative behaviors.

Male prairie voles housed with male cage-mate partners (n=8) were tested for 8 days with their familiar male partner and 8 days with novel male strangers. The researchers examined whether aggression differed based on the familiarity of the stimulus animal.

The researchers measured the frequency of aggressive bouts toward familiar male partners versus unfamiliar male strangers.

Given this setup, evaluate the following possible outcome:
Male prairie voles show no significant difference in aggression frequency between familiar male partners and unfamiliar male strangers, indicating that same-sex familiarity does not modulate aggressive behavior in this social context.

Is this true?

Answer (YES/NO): NO